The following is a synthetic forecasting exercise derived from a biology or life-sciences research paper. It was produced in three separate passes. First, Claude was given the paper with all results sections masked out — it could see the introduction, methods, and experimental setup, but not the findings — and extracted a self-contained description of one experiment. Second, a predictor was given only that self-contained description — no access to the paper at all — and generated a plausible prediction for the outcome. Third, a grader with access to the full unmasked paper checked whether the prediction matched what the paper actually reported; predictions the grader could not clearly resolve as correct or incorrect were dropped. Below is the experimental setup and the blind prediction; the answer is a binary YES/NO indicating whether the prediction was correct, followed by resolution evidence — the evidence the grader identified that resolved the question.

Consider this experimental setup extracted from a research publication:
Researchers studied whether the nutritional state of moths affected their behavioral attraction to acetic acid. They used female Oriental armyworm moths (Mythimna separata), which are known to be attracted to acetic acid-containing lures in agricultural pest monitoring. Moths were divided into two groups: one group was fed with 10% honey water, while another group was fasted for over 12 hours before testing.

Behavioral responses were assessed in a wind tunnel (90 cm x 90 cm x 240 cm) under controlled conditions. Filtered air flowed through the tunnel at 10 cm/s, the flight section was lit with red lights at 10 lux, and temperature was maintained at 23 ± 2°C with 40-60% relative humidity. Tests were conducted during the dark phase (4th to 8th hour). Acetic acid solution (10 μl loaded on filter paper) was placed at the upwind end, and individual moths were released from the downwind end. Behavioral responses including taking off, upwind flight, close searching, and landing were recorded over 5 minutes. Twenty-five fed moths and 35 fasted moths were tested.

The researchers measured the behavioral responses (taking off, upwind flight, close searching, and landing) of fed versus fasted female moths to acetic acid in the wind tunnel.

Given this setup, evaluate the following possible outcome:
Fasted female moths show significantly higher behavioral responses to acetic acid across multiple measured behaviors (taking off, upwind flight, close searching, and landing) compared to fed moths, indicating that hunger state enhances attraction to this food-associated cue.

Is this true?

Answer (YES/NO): YES